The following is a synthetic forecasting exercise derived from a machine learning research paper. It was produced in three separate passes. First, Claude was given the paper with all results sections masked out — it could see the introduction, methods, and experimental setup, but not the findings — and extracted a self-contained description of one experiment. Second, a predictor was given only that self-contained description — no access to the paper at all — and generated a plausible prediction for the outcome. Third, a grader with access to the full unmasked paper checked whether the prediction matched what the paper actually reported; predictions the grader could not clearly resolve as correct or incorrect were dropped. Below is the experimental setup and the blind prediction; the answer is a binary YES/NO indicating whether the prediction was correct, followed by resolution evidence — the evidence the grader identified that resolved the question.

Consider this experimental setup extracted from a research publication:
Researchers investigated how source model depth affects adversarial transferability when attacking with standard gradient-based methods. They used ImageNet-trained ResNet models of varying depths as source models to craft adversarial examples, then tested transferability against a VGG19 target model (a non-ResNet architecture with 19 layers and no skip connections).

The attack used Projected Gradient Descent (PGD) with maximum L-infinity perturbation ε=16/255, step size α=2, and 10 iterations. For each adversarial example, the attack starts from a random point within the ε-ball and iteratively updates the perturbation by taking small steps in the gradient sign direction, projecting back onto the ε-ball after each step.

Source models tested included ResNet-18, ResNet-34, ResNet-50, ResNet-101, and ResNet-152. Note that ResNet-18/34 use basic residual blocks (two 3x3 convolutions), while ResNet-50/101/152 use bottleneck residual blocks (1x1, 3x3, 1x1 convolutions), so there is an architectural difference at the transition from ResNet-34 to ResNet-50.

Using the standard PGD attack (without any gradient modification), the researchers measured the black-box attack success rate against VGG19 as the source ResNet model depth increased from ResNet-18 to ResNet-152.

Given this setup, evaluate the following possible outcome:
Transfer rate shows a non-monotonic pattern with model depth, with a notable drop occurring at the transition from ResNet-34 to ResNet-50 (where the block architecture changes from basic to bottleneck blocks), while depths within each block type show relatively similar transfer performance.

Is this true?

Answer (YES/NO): NO